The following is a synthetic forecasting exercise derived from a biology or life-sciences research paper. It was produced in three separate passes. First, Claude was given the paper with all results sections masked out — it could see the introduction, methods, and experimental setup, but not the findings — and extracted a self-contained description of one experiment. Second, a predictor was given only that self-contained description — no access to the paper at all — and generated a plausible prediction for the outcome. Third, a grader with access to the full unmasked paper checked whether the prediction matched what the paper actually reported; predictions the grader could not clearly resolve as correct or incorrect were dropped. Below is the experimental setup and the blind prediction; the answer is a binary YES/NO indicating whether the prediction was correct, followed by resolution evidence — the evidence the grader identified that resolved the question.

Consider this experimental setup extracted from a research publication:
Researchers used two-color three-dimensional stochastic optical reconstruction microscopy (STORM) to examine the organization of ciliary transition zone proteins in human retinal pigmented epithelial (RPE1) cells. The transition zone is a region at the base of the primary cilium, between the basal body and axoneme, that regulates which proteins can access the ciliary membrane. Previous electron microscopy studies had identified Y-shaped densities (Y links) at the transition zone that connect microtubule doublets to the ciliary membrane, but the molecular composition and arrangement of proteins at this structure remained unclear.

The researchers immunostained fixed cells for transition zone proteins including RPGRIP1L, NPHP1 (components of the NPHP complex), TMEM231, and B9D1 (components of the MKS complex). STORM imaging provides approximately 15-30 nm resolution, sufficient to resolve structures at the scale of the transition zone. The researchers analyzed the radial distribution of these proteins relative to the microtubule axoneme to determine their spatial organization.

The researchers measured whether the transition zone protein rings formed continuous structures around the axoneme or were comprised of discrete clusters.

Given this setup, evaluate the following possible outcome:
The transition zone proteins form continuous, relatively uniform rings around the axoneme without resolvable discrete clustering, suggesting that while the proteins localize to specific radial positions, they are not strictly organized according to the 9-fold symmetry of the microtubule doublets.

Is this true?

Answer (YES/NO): NO